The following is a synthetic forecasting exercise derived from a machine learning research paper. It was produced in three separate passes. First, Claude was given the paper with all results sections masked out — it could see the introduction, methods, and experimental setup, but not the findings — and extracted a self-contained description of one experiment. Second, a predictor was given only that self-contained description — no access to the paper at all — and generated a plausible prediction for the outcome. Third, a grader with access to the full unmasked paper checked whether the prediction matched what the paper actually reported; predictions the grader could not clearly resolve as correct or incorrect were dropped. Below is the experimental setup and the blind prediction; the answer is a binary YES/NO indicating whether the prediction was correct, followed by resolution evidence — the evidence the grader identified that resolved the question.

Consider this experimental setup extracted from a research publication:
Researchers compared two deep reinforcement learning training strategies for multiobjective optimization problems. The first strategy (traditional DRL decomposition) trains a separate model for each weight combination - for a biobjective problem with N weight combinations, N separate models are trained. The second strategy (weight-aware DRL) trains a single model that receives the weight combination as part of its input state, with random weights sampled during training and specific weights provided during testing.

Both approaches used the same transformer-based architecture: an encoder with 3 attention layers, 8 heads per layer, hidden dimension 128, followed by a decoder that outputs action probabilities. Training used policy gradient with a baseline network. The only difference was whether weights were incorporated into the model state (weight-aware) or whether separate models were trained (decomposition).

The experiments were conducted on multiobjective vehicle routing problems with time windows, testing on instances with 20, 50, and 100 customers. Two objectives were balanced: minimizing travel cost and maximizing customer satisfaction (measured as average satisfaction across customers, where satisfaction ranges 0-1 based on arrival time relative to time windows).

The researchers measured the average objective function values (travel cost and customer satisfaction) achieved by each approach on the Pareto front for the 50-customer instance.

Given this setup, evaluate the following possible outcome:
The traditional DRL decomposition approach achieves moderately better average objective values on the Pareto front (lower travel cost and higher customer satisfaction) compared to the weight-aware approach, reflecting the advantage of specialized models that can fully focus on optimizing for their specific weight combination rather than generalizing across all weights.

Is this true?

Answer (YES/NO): NO